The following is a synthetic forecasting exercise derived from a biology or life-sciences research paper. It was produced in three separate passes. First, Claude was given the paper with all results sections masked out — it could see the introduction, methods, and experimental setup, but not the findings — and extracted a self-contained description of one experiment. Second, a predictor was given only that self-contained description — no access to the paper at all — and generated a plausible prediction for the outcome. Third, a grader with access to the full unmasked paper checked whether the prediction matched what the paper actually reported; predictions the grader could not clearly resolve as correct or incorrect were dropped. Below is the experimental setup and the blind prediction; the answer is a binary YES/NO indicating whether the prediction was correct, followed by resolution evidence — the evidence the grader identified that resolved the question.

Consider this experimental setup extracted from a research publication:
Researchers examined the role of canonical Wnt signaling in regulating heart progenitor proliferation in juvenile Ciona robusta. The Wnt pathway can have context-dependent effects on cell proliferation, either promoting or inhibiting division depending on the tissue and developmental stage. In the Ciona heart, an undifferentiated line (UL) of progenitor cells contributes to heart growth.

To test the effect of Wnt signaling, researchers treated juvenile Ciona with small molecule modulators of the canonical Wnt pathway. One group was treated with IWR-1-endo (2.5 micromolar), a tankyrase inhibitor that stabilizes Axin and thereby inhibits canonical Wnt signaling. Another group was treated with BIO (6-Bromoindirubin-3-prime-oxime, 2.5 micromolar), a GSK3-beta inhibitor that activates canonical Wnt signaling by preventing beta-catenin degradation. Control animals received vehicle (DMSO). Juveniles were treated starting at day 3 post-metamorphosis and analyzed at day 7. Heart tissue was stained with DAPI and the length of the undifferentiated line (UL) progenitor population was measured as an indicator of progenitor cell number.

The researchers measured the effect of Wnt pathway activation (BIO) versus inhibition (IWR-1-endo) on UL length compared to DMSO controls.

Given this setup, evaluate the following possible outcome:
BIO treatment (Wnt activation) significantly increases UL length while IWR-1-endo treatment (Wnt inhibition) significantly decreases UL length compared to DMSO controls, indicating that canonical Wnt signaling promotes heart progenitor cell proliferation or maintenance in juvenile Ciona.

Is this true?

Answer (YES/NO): NO